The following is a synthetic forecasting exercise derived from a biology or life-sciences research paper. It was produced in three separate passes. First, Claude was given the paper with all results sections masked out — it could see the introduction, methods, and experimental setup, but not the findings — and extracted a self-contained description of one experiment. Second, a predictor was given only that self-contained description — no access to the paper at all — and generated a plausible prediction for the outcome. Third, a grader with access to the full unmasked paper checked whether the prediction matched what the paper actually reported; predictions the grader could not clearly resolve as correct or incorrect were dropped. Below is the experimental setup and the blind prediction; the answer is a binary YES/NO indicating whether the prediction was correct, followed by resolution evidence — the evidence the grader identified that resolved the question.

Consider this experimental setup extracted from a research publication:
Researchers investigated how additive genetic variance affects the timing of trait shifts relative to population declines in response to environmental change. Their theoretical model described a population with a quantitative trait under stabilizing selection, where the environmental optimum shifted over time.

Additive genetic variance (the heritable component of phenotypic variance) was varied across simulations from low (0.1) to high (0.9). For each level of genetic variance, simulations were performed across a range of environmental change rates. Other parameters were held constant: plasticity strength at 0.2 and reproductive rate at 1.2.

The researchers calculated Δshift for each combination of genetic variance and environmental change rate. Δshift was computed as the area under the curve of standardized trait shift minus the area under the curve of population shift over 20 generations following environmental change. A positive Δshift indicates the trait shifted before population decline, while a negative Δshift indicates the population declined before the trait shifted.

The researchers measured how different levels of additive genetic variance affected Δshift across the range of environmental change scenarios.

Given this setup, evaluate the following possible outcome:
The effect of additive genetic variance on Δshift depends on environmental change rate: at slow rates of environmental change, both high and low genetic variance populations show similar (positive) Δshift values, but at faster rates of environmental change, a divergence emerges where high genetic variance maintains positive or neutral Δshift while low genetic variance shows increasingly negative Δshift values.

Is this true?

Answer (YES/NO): NO